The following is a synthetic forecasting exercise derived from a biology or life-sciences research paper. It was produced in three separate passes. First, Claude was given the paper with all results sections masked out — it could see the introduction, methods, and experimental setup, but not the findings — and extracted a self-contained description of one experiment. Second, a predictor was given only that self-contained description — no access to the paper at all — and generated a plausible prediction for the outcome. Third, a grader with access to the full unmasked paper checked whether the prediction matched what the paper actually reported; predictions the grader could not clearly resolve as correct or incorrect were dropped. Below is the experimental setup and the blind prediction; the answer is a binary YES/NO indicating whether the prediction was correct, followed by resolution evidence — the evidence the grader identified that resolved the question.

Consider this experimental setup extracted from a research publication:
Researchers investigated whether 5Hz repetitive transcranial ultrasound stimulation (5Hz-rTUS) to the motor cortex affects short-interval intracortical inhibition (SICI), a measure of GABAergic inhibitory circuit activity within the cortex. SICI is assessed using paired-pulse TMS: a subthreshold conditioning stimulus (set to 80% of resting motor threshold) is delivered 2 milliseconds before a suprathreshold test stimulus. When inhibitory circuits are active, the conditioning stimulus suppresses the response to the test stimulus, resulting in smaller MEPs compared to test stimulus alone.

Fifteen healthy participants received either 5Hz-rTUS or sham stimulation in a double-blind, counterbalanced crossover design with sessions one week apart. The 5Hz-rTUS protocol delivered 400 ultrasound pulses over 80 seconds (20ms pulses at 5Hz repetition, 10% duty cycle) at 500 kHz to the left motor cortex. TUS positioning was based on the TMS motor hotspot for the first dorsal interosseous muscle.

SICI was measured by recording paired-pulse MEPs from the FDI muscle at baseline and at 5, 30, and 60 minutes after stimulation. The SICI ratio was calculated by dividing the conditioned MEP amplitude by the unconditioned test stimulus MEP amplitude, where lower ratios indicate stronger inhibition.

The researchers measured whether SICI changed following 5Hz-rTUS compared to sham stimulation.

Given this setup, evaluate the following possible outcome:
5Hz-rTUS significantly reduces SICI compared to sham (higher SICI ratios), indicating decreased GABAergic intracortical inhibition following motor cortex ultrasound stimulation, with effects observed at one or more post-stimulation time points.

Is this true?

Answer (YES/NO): NO